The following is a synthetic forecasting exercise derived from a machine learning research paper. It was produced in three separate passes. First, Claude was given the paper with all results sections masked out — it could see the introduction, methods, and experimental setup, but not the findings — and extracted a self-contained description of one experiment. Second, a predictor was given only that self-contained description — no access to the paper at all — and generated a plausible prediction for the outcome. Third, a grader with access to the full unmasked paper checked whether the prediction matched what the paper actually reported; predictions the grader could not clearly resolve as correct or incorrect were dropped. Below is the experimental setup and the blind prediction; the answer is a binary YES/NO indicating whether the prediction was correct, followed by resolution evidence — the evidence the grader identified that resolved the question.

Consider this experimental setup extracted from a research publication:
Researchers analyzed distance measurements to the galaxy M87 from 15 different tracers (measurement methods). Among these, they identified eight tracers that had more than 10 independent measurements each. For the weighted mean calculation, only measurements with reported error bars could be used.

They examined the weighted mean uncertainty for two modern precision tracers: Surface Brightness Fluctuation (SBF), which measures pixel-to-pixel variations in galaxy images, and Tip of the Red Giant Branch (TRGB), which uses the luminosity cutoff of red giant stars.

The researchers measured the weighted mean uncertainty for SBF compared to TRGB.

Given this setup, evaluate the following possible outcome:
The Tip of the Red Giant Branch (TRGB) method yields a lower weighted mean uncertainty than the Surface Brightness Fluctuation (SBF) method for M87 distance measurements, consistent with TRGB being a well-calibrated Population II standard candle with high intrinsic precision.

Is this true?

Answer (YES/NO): NO